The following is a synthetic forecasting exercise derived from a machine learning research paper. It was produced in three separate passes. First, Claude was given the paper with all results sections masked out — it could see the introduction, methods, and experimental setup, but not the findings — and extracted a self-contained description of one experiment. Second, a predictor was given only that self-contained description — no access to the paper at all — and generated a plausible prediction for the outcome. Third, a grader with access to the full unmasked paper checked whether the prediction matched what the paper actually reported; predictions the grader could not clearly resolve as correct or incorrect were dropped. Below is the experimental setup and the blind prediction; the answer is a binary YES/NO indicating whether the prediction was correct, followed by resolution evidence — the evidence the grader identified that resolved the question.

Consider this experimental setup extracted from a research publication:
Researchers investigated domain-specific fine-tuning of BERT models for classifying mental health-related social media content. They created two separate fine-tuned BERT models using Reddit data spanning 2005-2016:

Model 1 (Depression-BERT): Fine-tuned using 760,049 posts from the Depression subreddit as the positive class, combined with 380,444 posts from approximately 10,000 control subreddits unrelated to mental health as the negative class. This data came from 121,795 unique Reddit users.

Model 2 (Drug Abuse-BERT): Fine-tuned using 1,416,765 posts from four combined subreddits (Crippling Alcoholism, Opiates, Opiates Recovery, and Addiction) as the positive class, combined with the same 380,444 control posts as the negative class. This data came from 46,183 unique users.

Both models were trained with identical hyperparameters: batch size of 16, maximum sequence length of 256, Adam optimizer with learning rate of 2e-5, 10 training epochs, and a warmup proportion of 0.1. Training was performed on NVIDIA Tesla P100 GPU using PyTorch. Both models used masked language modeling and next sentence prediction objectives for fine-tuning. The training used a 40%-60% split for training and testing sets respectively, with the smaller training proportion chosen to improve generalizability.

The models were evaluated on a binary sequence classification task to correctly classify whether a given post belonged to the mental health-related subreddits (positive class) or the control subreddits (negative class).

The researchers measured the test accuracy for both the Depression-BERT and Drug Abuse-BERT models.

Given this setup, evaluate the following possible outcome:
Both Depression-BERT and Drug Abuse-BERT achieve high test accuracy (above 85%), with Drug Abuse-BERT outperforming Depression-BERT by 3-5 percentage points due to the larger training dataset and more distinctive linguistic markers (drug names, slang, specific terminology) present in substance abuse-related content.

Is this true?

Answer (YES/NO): NO